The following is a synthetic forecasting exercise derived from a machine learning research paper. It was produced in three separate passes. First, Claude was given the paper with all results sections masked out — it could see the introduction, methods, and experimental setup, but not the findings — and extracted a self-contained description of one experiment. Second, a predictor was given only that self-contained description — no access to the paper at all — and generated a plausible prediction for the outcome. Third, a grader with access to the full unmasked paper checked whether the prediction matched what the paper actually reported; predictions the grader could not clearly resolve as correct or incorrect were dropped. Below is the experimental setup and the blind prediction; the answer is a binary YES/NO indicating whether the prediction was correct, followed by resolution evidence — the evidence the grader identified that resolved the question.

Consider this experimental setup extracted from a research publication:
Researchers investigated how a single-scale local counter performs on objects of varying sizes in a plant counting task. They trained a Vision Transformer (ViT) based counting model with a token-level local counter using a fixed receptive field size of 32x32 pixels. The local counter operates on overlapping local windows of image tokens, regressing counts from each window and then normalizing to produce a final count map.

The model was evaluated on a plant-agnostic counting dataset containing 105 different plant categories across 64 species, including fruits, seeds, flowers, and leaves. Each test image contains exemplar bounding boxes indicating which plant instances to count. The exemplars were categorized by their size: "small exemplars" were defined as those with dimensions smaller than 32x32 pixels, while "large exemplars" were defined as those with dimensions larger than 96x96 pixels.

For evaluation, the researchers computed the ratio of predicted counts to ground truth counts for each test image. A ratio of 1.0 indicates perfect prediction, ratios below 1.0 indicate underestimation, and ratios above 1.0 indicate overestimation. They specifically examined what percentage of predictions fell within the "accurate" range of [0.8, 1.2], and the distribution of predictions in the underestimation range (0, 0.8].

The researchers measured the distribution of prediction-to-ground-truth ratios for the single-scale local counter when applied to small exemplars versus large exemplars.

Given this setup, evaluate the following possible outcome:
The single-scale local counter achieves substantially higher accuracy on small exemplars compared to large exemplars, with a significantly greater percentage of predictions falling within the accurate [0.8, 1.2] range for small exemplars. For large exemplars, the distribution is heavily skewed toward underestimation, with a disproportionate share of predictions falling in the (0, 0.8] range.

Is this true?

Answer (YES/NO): YES